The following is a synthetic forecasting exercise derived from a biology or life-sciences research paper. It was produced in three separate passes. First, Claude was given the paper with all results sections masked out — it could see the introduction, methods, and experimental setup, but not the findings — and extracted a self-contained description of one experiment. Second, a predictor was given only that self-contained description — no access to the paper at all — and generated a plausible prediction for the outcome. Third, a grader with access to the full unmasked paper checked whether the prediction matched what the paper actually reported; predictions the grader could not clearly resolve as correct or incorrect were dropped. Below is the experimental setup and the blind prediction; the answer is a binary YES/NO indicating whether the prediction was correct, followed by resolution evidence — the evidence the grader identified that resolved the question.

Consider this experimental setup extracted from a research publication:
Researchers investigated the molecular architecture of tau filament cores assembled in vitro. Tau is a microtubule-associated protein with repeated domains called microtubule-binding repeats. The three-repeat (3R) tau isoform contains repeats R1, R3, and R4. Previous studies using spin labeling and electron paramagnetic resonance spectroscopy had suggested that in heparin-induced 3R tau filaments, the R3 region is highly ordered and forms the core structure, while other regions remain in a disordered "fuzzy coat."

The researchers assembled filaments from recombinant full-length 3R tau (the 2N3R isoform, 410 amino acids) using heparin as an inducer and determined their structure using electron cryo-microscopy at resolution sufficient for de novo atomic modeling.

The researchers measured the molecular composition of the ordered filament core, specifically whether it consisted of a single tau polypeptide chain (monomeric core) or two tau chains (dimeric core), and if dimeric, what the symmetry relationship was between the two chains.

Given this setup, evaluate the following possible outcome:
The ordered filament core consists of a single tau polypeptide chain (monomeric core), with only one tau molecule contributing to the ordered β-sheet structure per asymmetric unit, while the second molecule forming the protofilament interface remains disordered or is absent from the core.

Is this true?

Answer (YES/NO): NO